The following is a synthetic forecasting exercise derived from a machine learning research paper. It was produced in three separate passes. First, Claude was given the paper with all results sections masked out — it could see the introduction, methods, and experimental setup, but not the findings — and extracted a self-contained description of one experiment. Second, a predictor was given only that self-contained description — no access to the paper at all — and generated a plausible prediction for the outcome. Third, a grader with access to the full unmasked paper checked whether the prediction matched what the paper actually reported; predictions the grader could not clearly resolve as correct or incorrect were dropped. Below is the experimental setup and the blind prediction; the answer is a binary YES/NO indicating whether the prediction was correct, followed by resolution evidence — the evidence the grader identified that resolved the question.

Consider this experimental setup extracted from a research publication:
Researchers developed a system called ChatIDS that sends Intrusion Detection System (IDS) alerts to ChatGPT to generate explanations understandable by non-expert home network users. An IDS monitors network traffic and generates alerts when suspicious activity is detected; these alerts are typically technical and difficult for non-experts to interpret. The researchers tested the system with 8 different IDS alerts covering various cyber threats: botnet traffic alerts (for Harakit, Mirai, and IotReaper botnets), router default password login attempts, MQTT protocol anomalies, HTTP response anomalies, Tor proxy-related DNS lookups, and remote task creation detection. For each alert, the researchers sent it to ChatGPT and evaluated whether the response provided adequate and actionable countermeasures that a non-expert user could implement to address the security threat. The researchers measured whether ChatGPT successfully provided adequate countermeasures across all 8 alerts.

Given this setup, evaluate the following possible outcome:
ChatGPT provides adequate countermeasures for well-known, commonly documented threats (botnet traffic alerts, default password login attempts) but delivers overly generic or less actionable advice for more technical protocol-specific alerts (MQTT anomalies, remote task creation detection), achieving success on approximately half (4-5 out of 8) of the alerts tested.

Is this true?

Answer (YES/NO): NO